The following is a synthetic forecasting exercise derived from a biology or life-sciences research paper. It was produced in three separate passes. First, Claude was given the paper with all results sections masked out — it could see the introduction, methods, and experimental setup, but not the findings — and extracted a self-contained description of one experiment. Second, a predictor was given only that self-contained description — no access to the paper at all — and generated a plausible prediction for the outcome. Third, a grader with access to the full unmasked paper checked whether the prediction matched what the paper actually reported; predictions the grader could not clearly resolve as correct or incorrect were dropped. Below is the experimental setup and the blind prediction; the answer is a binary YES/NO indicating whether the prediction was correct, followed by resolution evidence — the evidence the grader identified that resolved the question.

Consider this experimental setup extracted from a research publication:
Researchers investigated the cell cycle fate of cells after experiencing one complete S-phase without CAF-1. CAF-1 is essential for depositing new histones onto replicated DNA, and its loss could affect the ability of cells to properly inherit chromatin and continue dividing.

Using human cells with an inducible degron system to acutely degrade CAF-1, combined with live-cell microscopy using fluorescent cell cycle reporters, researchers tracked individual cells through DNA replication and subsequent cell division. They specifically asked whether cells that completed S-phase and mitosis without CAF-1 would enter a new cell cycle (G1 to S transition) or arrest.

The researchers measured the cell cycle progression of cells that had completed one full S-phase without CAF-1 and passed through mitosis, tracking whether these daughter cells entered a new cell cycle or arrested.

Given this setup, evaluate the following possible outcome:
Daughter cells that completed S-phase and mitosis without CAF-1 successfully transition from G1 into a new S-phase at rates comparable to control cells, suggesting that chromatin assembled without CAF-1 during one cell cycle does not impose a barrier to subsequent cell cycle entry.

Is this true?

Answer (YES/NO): NO